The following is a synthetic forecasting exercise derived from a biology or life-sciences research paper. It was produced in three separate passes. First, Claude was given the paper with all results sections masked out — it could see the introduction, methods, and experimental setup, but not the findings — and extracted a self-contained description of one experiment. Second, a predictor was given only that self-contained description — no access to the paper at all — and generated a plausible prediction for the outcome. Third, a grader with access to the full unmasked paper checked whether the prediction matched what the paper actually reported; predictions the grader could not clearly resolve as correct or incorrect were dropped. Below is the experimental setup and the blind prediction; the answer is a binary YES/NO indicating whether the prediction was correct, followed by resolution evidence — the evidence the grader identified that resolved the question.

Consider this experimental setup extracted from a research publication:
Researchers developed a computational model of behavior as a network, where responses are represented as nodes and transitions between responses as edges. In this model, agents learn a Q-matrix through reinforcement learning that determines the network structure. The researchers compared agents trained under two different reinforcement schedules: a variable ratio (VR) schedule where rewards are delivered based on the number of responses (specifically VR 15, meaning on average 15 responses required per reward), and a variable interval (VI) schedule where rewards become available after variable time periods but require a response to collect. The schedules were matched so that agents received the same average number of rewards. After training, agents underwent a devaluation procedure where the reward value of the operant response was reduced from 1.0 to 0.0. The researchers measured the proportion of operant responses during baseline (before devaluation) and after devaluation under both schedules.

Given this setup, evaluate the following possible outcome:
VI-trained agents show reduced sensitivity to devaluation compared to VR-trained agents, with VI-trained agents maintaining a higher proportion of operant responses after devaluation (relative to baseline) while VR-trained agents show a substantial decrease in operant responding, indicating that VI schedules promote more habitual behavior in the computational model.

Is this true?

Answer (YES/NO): YES